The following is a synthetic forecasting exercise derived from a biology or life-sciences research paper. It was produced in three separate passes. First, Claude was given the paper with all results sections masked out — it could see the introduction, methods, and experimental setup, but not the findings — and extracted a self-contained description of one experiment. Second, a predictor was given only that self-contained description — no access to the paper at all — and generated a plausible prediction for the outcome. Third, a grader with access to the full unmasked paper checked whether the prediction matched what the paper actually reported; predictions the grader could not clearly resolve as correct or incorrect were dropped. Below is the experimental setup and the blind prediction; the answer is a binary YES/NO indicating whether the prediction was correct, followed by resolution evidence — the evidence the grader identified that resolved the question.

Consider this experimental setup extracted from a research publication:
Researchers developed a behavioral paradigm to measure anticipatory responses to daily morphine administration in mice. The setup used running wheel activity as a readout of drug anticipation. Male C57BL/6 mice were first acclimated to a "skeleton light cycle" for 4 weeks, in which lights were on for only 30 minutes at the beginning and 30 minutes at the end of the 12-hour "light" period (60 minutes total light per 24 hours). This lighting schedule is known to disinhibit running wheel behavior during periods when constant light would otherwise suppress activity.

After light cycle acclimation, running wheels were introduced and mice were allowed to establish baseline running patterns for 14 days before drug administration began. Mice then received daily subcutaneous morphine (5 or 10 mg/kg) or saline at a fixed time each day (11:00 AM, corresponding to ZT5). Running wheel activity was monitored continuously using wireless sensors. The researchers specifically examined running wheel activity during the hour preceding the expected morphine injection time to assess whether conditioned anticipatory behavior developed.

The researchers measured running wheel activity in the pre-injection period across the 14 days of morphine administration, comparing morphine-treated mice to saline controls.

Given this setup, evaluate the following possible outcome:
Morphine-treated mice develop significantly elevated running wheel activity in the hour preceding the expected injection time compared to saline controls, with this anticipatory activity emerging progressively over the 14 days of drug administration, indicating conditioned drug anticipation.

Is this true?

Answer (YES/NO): NO